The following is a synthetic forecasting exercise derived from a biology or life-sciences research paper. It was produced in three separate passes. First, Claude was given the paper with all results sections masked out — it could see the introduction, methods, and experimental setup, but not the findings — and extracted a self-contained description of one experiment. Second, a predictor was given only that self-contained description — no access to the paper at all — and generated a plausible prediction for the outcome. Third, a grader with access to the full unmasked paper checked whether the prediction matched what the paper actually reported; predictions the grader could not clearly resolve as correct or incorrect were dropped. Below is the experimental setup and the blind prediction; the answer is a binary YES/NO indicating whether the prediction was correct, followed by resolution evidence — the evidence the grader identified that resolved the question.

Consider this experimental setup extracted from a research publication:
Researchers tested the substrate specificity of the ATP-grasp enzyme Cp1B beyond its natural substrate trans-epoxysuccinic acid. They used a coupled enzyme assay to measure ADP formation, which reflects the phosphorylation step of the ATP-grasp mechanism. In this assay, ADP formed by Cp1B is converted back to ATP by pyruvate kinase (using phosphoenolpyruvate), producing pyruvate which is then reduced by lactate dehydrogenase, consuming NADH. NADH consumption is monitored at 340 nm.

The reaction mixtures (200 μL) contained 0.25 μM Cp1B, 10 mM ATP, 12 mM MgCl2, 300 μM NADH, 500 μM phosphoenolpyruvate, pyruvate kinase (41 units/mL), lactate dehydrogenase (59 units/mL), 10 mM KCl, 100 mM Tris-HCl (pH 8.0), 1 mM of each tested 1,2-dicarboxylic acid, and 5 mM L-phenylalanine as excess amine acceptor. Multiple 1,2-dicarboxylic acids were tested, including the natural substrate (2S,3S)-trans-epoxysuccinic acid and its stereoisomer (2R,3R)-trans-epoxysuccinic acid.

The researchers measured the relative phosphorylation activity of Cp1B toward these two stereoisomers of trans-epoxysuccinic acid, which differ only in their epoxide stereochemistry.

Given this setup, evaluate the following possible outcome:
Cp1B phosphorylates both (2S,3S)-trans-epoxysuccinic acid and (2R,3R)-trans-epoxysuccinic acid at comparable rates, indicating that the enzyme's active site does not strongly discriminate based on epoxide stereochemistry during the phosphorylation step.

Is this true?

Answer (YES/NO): NO